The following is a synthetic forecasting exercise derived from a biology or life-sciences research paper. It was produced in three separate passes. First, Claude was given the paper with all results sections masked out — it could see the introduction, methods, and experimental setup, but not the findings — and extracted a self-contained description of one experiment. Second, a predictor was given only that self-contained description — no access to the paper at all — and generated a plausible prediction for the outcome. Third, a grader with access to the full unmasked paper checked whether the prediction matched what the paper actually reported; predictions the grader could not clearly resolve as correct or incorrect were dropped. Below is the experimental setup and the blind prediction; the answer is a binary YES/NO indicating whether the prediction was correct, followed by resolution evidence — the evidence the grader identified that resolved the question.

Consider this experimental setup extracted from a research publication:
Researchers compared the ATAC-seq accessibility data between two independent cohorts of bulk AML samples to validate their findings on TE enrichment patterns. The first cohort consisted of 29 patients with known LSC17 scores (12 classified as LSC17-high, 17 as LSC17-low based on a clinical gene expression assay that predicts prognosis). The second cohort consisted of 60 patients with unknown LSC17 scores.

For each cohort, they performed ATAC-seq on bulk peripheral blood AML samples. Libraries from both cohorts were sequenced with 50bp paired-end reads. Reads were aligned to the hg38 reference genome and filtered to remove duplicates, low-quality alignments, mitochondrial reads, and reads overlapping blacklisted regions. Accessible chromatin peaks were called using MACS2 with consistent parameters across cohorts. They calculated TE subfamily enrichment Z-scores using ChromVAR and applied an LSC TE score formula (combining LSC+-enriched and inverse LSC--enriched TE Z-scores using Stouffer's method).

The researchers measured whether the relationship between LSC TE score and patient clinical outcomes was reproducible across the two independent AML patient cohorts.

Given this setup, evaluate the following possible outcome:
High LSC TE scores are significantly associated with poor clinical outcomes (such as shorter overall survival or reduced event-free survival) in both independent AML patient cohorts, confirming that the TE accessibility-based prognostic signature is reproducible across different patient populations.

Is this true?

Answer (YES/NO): YES